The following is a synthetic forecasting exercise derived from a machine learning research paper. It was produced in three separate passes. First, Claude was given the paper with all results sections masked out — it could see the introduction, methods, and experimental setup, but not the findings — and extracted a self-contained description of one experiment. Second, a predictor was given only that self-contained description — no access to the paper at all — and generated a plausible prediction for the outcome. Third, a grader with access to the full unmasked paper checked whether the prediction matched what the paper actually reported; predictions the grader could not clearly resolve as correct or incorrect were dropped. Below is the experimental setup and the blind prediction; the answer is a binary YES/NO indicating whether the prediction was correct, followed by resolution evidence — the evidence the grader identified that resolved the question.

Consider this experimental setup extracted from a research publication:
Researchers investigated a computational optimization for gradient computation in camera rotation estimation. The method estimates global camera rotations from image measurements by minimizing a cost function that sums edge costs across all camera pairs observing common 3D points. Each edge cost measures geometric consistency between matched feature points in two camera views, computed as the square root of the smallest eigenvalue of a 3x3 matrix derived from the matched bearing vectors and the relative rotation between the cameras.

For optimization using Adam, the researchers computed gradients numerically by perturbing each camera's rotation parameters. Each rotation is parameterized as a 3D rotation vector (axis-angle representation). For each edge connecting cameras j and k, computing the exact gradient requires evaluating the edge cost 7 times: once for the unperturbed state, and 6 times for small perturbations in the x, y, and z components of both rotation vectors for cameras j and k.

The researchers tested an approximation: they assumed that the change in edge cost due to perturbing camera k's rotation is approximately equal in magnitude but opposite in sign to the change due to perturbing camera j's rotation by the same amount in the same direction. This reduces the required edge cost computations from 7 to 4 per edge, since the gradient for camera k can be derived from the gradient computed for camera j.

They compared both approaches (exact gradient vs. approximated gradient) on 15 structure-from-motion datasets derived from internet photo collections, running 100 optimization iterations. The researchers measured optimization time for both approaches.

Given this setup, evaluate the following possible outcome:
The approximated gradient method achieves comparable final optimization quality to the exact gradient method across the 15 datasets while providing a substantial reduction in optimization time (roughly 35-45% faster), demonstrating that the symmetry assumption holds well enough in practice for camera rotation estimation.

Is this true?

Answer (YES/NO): NO